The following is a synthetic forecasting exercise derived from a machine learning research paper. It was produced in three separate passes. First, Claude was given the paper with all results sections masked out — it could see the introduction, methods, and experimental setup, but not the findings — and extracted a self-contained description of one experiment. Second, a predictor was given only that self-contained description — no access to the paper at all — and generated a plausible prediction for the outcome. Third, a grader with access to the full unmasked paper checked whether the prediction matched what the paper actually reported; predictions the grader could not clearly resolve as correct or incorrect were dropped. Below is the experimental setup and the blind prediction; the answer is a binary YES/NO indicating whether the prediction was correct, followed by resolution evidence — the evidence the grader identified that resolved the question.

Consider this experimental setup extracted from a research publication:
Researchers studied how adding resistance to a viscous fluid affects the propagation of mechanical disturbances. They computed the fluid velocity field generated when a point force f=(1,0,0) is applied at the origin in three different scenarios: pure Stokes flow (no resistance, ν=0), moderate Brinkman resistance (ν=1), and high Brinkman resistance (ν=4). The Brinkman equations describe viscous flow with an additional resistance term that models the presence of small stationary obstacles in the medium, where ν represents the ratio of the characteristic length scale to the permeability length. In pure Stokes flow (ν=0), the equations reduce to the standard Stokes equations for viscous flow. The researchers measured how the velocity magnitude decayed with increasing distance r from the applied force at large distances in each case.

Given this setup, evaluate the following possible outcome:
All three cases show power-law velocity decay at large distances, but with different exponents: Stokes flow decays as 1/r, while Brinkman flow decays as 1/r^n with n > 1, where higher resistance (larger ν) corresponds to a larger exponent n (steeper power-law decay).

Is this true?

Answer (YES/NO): NO